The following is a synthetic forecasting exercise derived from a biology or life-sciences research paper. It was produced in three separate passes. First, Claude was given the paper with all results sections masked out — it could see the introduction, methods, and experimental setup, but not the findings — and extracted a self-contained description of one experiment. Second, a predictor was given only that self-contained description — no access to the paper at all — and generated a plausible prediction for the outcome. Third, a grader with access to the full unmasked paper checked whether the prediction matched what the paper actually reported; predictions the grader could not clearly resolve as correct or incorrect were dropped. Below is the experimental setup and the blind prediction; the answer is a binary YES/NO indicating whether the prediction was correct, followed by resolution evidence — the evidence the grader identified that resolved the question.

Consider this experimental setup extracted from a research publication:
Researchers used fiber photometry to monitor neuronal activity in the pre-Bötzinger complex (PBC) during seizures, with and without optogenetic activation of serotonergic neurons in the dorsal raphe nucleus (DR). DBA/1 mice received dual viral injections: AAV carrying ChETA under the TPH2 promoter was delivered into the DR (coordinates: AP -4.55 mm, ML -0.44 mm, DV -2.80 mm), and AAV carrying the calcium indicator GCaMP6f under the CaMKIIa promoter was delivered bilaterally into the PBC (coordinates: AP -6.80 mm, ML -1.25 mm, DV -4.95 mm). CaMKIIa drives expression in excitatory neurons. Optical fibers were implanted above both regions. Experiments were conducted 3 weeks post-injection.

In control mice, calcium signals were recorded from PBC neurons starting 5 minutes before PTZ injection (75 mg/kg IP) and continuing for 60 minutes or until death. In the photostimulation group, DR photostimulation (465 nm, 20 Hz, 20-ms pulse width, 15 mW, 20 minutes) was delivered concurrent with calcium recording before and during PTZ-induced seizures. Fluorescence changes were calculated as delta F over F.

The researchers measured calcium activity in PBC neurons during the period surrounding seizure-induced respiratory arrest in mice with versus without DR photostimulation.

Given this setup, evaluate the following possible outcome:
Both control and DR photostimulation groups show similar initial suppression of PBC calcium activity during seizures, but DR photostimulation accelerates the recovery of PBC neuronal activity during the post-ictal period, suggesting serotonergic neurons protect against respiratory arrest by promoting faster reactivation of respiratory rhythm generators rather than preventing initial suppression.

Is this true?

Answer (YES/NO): NO